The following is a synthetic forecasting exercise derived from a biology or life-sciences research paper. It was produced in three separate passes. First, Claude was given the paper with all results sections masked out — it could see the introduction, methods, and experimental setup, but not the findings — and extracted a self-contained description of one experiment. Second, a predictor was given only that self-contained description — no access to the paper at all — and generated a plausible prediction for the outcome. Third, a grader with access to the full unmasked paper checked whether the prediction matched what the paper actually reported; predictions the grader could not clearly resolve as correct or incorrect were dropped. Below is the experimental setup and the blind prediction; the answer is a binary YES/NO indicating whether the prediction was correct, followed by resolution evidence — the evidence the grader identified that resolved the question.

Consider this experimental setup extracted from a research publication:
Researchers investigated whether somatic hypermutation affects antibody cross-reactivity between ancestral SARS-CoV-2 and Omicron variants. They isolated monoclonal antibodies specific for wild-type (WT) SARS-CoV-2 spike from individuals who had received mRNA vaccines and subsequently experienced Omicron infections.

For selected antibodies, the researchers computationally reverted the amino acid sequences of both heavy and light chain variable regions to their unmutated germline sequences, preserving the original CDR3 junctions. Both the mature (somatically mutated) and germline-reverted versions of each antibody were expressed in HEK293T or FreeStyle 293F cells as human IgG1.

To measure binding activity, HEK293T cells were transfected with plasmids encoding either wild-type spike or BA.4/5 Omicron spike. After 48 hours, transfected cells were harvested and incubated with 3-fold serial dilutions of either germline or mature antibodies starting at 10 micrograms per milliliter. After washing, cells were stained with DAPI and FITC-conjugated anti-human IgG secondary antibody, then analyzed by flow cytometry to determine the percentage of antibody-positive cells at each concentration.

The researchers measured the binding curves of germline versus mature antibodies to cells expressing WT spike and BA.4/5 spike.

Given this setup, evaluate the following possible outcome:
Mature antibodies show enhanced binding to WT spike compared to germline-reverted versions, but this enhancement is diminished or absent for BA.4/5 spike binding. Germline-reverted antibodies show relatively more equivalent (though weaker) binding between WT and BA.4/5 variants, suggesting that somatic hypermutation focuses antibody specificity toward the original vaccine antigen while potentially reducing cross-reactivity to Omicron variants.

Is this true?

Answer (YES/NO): NO